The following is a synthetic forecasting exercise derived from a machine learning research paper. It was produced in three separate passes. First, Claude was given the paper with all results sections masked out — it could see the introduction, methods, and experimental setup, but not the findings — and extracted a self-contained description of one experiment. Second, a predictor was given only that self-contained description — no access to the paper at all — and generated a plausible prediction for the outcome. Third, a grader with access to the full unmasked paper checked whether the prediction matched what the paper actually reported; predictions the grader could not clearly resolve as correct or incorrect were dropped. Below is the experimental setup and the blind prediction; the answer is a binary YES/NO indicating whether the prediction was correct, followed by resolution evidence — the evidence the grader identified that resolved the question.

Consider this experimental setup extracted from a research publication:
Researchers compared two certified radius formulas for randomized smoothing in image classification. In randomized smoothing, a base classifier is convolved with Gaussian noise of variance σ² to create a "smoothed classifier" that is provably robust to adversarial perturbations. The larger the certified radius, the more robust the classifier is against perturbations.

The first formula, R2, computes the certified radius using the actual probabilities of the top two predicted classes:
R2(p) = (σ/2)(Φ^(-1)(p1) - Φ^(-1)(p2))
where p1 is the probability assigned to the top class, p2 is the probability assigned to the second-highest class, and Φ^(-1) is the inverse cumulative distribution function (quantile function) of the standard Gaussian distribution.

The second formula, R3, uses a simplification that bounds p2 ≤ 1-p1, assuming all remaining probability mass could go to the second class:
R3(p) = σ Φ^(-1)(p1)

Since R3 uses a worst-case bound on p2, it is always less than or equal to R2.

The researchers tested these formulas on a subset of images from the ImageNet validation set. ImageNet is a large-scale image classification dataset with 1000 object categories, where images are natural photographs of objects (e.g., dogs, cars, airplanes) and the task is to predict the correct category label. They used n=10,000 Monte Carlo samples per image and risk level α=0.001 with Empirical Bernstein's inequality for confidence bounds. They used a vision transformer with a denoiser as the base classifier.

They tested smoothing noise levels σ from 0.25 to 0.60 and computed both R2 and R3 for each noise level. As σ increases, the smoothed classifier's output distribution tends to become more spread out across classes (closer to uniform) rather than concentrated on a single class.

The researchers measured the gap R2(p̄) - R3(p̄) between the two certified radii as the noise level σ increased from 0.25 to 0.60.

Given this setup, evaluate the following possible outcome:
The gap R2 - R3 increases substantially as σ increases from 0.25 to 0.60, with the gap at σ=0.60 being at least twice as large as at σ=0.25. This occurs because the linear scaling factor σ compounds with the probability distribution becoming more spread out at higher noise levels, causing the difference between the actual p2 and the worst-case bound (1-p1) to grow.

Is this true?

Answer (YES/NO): NO